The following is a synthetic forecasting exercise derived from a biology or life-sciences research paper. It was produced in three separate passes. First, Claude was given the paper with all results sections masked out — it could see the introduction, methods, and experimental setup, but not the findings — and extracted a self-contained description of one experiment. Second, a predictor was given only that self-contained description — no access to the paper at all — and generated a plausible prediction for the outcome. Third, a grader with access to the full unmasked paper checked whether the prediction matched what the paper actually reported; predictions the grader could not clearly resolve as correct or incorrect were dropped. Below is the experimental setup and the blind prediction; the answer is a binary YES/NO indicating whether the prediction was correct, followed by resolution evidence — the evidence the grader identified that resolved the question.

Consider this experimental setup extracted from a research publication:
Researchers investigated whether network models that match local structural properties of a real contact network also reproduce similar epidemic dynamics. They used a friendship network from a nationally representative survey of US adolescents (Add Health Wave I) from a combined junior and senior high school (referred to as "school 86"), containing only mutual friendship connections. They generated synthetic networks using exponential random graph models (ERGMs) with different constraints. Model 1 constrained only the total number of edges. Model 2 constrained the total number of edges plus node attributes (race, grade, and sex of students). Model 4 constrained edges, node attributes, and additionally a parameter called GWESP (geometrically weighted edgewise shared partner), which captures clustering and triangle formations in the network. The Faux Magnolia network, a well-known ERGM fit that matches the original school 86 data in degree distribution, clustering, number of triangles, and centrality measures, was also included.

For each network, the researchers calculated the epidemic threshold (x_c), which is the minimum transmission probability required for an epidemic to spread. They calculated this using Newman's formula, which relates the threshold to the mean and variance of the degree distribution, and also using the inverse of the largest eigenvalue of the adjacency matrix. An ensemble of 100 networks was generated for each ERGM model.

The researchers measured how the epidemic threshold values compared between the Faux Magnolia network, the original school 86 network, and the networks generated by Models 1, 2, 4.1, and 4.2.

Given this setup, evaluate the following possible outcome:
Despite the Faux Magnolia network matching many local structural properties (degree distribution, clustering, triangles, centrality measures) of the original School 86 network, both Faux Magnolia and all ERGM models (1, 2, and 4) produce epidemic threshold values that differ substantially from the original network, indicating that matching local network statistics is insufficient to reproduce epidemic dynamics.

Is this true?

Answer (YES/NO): NO